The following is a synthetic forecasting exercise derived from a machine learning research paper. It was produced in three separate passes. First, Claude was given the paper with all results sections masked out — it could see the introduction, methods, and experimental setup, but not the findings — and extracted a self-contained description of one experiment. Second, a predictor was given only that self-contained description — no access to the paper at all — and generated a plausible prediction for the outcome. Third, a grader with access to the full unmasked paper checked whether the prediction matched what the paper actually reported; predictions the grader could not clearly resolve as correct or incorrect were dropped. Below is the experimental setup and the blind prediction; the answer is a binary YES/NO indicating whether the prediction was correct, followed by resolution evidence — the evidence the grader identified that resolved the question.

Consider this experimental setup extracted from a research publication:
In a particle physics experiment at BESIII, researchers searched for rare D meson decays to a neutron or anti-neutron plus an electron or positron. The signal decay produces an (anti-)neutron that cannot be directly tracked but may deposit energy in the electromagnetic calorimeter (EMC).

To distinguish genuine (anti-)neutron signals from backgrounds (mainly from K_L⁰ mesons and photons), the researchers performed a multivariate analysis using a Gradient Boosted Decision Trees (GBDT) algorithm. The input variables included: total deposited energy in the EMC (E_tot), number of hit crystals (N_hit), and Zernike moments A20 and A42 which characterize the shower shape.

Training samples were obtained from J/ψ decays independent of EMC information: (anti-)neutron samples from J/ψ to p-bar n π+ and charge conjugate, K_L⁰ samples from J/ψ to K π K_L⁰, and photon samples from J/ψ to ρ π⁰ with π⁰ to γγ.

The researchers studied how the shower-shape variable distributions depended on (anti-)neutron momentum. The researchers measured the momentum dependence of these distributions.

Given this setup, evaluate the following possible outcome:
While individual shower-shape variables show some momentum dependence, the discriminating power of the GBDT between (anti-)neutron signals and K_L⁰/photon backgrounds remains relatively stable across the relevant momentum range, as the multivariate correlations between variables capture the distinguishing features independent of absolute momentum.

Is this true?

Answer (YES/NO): NO